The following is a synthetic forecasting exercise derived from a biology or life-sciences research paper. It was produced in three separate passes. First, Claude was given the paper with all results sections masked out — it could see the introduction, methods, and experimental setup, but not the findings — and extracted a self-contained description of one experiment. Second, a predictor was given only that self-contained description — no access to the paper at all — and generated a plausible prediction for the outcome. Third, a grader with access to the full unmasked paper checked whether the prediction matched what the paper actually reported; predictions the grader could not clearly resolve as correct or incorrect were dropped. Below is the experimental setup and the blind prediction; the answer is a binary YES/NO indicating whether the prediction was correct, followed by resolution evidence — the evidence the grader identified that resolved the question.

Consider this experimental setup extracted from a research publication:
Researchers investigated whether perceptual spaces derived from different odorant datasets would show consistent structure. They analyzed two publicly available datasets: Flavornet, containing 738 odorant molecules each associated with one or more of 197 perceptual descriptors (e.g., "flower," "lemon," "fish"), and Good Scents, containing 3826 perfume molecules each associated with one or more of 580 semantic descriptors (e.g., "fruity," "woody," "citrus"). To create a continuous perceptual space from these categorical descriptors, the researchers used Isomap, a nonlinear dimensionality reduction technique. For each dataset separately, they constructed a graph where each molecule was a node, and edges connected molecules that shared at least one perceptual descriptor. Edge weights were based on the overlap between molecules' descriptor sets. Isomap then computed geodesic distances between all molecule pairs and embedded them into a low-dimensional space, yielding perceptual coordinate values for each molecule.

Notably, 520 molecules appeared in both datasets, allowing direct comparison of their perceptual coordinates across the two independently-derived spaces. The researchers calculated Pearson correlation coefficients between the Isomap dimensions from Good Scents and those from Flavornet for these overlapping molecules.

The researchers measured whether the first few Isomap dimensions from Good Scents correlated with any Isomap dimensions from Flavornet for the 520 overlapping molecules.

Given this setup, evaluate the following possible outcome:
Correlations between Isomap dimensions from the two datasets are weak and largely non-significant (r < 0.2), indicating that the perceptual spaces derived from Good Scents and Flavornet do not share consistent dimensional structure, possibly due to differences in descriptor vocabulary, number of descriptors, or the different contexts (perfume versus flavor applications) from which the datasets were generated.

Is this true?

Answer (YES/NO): NO